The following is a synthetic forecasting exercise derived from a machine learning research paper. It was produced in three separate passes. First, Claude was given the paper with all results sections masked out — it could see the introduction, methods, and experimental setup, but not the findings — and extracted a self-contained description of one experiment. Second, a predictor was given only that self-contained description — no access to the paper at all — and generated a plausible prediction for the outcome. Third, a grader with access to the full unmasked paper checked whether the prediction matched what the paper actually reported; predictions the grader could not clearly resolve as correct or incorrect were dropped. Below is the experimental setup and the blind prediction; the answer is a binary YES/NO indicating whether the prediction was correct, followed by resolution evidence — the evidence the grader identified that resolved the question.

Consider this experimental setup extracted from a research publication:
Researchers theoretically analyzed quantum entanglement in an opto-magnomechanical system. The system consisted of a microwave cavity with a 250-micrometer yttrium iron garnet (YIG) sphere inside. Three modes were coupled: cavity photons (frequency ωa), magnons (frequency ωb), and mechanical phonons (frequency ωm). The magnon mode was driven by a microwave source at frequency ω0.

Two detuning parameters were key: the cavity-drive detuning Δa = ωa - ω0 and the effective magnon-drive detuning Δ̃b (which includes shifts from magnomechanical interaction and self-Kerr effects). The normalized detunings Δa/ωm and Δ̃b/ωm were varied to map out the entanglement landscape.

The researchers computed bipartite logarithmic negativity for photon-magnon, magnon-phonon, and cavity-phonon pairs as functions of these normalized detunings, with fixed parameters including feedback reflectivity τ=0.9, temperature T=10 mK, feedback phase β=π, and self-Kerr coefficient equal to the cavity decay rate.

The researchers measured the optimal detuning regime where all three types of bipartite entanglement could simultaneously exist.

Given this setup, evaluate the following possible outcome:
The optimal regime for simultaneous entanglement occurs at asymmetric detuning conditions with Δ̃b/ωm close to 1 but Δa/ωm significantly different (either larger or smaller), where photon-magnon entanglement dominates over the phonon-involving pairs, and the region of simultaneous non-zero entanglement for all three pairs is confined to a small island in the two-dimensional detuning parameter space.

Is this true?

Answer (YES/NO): NO